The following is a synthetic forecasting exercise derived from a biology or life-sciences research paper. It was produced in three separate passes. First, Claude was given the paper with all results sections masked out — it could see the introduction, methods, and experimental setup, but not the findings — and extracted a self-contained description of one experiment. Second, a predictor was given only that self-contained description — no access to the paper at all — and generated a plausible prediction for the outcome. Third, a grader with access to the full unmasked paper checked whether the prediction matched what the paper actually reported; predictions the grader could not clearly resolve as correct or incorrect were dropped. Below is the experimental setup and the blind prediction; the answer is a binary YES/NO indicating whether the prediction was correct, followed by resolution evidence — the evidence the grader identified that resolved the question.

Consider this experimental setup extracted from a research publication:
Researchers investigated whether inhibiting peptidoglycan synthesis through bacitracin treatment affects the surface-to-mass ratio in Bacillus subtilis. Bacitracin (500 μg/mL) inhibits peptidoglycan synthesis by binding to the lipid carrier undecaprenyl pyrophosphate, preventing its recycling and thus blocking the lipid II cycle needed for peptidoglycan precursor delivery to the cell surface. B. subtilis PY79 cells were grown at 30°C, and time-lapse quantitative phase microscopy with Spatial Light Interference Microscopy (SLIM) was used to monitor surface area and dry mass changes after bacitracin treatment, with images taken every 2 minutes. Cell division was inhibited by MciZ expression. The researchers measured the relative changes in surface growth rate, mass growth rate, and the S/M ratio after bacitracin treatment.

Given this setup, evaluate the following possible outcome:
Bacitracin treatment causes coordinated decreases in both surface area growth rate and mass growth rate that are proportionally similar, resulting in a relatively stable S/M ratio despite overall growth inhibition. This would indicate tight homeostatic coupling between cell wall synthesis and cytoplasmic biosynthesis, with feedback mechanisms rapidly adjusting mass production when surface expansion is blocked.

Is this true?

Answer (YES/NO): NO